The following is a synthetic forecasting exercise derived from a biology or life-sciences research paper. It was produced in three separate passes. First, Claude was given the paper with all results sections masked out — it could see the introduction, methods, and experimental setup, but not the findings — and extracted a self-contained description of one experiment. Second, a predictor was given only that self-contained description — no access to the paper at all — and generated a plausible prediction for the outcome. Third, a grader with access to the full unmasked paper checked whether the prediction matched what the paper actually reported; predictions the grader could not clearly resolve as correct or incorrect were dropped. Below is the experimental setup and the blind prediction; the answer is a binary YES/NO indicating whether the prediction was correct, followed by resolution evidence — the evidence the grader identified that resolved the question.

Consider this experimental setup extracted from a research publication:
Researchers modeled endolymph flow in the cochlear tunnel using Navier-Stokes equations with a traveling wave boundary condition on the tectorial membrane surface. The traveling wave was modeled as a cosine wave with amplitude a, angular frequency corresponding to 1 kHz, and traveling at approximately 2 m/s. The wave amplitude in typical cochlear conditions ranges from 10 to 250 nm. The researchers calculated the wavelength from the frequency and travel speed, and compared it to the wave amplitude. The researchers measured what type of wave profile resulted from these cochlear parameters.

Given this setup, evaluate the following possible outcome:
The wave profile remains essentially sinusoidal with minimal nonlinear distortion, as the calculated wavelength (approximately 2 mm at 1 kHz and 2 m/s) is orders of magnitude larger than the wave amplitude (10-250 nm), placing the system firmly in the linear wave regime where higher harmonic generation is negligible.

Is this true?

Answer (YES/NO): NO